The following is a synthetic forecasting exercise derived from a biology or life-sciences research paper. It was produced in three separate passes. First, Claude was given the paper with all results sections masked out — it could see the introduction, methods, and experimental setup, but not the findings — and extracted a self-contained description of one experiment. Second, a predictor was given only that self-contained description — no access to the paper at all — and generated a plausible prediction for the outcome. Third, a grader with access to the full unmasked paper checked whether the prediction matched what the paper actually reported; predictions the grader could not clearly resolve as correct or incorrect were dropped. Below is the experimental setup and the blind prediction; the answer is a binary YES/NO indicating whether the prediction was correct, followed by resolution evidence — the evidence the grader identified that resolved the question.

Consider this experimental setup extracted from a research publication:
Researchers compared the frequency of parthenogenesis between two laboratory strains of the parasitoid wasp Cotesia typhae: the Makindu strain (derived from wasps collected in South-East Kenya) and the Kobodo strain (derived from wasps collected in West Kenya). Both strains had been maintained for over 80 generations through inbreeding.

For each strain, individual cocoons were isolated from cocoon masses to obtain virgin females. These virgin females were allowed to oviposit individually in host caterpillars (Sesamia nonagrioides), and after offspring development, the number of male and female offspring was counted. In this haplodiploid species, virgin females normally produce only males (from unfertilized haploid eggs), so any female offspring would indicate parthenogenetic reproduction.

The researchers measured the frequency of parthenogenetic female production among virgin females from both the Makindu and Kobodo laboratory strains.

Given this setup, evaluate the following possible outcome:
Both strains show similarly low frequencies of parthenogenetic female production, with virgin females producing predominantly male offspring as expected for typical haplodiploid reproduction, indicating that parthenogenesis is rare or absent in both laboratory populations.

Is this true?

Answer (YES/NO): NO